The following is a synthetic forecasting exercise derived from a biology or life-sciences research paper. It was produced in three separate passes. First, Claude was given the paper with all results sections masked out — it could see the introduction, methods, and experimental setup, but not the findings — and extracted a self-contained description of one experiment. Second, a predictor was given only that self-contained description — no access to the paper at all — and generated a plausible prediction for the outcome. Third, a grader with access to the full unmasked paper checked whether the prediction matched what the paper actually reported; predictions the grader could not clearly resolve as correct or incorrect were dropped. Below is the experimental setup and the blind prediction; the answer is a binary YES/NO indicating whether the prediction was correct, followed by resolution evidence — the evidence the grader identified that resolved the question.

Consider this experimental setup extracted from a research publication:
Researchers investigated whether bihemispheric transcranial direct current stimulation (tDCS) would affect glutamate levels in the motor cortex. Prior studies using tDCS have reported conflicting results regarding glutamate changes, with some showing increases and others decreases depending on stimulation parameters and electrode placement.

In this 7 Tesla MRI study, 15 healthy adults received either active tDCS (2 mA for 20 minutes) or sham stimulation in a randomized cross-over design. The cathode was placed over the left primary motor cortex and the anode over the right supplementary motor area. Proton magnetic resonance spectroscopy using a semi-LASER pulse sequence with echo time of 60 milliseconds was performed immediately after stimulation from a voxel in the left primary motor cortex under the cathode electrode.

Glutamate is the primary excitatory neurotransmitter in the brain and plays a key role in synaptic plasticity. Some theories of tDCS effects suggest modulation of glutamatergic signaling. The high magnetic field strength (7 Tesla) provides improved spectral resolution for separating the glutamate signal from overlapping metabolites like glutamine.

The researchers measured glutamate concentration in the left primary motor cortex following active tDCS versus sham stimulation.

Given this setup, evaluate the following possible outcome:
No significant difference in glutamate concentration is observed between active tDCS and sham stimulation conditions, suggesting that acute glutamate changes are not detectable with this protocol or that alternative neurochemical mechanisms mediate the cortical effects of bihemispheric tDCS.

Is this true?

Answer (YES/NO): YES